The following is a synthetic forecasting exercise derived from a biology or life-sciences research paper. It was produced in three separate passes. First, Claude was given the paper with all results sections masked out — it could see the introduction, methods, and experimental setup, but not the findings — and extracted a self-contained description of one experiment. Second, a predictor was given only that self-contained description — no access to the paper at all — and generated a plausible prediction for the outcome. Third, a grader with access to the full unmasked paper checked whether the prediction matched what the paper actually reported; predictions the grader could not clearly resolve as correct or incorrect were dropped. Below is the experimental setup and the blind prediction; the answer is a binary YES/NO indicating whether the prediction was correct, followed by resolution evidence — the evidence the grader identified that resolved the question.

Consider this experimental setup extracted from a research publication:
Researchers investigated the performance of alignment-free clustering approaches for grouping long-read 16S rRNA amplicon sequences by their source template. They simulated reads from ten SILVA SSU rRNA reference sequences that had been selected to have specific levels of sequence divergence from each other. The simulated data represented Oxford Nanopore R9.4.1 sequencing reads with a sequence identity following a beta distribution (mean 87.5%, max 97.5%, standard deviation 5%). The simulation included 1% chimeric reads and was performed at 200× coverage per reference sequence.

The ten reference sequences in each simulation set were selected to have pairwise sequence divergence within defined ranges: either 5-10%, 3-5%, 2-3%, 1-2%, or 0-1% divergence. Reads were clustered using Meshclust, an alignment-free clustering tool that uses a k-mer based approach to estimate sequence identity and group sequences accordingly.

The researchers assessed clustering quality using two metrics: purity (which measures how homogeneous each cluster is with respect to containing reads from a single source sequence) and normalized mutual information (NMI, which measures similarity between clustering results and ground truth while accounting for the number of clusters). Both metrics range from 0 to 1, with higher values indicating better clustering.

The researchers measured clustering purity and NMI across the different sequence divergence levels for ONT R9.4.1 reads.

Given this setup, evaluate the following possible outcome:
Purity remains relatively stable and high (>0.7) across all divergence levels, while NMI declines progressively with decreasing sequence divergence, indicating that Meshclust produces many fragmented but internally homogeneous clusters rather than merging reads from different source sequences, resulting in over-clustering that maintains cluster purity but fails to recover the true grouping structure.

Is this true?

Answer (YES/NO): NO